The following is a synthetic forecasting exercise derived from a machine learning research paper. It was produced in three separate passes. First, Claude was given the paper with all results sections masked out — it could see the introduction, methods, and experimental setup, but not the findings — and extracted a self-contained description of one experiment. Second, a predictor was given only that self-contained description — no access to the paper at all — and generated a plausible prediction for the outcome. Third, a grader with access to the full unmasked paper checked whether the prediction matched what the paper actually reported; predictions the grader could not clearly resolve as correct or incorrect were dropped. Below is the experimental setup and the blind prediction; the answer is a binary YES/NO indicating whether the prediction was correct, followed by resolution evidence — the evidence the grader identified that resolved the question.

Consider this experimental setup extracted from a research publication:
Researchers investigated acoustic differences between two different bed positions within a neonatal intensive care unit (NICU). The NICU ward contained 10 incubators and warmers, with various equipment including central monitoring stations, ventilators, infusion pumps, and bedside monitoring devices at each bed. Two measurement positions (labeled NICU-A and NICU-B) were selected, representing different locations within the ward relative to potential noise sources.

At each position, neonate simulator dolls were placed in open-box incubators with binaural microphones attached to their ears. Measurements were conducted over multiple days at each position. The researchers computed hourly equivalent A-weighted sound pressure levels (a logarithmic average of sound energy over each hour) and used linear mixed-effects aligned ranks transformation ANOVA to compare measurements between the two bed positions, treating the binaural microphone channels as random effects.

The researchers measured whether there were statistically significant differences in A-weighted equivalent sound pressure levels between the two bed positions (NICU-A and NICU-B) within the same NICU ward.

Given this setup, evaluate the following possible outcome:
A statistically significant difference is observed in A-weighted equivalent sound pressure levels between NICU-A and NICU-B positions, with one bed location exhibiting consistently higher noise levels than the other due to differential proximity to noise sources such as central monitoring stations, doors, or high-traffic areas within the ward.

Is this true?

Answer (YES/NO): YES